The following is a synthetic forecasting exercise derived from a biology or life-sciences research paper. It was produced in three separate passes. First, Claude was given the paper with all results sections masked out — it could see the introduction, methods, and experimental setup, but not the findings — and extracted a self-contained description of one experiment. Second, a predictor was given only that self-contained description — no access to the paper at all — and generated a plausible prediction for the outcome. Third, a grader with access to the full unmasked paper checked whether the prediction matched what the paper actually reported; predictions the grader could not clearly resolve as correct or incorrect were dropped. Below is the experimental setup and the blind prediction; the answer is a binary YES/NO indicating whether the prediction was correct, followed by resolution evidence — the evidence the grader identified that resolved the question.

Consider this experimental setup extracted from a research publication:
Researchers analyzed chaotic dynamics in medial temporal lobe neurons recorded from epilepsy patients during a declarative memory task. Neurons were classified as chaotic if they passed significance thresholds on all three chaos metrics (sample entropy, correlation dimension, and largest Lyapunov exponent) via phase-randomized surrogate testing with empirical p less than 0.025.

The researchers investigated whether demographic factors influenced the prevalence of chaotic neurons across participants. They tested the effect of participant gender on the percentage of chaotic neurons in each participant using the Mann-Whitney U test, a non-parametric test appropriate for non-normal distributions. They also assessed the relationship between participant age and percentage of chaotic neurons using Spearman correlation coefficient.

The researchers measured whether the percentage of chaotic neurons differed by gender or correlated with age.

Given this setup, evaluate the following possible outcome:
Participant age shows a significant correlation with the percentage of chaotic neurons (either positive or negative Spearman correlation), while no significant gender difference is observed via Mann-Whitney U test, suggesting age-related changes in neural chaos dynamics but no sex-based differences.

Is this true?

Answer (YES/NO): NO